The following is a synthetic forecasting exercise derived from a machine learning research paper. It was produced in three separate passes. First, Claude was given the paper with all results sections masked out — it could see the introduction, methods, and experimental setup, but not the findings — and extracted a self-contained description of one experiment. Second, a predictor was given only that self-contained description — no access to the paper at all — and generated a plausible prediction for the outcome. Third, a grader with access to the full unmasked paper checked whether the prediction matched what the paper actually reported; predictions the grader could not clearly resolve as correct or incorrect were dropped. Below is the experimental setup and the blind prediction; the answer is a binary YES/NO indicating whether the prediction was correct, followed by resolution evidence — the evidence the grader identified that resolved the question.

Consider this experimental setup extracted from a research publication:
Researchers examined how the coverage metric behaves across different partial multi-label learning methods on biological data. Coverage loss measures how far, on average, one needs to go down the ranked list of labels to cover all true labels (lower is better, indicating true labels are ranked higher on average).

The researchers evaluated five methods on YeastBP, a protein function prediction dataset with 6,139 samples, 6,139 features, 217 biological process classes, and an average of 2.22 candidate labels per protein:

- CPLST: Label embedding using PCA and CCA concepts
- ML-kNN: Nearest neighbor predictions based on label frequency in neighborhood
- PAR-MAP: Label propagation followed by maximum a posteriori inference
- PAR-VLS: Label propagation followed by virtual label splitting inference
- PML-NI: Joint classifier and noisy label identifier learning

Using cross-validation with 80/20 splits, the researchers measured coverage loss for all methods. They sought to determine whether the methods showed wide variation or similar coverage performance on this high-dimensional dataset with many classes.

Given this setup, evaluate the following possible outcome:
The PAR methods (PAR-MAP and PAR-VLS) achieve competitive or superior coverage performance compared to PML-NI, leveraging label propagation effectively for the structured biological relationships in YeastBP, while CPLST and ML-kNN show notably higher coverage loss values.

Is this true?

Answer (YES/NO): NO